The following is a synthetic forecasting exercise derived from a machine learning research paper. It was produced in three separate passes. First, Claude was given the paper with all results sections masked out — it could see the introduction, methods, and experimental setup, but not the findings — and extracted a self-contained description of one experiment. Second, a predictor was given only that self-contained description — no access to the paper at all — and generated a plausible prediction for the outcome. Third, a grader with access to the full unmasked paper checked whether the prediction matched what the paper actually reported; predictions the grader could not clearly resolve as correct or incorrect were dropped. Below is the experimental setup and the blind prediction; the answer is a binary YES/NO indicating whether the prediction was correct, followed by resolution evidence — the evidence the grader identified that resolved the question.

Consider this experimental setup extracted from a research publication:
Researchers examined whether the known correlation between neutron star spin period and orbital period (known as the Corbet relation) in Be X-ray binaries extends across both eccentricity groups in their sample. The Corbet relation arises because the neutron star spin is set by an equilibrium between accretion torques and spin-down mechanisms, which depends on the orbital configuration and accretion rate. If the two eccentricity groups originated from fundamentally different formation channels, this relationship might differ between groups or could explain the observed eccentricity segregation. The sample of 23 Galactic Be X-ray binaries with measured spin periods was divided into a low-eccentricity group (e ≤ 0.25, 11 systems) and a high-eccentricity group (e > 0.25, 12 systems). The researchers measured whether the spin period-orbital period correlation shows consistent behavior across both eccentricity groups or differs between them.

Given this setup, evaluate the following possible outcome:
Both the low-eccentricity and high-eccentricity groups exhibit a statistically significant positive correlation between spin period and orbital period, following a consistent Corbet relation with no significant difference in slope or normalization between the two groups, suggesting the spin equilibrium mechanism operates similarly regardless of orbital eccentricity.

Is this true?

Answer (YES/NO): YES